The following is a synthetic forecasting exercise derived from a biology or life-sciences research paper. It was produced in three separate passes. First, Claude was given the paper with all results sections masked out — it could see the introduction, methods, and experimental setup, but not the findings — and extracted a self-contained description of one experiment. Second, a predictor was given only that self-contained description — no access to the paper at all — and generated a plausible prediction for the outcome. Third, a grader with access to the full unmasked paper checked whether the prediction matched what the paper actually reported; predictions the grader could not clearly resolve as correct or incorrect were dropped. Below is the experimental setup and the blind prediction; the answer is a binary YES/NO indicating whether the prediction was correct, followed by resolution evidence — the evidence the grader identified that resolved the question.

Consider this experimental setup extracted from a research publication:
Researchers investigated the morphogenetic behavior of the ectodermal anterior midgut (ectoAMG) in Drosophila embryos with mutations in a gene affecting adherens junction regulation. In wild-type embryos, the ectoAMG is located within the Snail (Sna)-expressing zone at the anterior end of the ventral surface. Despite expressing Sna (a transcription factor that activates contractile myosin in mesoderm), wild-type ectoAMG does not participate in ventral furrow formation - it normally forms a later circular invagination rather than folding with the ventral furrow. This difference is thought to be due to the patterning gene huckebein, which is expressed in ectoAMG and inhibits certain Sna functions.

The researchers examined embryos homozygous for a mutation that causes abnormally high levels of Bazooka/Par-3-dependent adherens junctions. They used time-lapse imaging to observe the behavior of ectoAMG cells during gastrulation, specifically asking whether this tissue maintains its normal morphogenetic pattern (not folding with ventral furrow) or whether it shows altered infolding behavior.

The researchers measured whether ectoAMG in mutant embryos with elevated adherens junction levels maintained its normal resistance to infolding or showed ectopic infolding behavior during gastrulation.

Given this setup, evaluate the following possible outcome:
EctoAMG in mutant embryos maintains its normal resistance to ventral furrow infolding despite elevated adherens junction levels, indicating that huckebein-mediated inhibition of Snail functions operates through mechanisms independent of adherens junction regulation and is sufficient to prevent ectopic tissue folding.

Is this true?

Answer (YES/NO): NO